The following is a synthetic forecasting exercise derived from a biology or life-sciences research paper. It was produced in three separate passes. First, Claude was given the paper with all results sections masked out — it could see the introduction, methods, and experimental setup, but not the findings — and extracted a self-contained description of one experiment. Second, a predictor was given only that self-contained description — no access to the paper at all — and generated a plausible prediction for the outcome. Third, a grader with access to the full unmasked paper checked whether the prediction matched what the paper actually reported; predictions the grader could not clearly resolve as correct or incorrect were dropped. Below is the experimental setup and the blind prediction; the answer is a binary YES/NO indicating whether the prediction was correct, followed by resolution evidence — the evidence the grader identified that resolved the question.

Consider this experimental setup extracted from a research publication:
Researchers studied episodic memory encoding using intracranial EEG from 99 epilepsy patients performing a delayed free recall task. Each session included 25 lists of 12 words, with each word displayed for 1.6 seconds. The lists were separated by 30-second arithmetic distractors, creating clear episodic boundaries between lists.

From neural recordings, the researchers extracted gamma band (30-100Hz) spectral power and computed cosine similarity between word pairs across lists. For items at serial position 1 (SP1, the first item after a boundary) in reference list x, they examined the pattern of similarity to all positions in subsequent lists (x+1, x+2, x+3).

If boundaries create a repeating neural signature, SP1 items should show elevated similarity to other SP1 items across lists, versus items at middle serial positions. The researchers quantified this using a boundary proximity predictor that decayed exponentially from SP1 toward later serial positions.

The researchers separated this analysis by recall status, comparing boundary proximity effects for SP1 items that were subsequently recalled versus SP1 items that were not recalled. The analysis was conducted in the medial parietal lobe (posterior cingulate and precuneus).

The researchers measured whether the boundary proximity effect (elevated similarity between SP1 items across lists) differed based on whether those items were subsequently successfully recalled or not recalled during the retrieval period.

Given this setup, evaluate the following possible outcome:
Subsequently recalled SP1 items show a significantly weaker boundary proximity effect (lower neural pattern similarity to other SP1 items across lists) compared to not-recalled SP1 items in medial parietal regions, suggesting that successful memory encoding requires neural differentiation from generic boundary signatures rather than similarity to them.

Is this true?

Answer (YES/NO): NO